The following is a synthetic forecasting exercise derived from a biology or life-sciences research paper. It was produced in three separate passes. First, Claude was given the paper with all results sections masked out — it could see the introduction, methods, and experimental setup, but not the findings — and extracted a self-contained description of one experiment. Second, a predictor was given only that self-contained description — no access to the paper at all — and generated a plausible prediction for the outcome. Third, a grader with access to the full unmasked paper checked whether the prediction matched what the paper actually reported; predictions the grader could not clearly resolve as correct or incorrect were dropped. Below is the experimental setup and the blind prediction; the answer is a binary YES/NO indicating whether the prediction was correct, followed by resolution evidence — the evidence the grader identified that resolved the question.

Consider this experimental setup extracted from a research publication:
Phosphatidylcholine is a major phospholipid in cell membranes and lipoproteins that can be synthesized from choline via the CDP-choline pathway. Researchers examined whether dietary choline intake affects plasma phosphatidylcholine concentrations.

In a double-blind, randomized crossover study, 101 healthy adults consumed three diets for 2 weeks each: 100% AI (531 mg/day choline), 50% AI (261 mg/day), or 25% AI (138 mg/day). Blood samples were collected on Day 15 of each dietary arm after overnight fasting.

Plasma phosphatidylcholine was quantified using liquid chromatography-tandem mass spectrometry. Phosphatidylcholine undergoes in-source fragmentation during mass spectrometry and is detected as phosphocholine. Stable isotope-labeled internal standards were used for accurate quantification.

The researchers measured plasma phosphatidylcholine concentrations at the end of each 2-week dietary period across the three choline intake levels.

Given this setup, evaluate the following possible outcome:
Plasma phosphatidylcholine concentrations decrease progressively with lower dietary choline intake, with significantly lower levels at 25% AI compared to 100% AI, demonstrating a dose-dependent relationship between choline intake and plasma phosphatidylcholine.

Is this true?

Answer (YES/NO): NO